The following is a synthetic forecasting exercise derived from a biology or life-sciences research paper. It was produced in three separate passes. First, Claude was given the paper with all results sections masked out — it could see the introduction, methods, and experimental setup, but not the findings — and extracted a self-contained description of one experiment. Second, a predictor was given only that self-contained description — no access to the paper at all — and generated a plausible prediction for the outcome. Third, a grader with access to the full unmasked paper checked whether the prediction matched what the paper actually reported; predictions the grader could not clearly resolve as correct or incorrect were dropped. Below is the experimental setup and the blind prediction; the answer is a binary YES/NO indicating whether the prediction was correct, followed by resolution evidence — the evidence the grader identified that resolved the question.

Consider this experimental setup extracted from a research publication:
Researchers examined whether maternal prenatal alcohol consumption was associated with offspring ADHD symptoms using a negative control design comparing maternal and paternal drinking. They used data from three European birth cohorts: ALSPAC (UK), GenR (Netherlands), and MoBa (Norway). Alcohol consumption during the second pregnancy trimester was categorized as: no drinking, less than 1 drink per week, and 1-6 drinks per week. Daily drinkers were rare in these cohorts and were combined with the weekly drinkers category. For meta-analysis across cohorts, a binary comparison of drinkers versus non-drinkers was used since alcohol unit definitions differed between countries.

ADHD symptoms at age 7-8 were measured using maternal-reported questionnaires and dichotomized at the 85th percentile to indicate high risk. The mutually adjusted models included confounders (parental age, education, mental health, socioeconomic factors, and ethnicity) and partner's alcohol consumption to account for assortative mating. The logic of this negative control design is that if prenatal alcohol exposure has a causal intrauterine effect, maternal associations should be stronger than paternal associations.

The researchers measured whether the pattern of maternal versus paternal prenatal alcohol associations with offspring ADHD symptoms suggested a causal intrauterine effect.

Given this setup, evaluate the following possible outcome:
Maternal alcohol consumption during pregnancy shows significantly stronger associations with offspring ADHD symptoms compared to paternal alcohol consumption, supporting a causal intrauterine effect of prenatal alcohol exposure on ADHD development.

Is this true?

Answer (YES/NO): NO